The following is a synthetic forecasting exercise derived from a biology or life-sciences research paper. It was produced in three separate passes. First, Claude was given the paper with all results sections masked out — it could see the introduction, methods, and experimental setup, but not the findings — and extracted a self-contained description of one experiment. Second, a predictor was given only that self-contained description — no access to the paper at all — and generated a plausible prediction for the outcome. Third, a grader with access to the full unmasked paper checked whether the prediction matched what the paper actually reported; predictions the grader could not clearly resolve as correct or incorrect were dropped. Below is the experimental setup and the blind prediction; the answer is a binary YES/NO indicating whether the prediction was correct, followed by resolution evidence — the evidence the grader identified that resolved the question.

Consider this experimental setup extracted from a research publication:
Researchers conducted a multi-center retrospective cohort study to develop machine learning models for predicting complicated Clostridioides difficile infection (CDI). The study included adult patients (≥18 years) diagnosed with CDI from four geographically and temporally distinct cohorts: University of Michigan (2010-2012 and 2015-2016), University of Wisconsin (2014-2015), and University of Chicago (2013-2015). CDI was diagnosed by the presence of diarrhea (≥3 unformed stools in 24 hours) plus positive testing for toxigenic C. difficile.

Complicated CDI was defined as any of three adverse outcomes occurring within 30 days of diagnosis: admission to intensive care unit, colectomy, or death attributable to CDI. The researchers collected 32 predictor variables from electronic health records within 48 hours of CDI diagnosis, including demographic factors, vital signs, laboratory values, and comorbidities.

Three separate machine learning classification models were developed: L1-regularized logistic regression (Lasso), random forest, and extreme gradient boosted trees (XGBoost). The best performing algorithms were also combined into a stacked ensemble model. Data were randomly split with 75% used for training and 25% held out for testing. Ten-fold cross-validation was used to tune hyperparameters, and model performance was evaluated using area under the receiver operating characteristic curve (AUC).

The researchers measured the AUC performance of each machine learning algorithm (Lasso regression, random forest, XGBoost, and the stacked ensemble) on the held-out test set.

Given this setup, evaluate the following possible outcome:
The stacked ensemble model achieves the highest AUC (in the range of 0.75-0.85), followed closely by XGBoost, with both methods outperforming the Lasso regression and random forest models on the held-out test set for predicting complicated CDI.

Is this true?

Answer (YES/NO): NO